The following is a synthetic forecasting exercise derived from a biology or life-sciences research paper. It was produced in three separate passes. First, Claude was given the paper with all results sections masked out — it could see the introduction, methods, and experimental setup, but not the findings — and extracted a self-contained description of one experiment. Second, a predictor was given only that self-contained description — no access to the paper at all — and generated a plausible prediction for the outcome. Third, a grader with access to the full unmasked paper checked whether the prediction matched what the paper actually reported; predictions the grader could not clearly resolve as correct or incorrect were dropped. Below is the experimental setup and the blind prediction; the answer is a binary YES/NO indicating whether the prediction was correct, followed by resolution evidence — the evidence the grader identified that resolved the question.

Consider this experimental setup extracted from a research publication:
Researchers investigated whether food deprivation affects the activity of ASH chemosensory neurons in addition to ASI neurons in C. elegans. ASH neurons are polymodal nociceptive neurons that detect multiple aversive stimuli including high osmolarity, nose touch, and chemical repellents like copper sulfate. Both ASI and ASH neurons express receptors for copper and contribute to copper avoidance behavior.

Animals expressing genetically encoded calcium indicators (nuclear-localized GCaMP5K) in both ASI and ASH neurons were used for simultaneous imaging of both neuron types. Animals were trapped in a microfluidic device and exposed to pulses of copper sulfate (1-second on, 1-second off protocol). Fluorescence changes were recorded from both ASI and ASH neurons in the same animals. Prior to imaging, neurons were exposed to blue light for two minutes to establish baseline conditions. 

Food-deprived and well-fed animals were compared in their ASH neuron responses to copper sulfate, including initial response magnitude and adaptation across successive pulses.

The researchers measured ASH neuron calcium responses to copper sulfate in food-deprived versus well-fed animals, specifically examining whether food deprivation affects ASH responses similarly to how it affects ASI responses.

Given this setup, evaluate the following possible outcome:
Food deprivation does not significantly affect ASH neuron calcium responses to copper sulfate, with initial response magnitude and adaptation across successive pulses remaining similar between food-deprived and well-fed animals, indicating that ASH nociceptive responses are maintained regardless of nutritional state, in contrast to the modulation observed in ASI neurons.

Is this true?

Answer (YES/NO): NO